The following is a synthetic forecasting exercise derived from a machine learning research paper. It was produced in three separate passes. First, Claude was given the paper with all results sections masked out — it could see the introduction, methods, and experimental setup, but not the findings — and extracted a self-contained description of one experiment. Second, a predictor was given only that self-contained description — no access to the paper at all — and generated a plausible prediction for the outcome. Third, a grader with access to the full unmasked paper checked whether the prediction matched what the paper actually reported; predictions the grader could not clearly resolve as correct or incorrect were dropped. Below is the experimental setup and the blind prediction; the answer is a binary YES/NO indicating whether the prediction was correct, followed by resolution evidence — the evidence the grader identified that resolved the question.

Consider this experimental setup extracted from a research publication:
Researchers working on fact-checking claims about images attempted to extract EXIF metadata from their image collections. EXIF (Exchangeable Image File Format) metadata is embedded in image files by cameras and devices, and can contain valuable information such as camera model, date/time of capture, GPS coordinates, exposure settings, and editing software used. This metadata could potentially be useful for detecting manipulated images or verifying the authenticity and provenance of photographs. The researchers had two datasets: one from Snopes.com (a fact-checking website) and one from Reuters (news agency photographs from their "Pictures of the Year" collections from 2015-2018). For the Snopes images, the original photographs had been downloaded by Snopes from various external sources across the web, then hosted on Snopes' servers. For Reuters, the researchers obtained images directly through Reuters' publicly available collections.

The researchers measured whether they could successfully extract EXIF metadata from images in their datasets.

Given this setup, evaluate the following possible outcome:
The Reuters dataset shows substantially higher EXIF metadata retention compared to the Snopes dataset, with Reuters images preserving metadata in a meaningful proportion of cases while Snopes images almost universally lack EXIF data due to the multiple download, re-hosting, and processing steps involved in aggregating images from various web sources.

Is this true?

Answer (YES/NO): NO